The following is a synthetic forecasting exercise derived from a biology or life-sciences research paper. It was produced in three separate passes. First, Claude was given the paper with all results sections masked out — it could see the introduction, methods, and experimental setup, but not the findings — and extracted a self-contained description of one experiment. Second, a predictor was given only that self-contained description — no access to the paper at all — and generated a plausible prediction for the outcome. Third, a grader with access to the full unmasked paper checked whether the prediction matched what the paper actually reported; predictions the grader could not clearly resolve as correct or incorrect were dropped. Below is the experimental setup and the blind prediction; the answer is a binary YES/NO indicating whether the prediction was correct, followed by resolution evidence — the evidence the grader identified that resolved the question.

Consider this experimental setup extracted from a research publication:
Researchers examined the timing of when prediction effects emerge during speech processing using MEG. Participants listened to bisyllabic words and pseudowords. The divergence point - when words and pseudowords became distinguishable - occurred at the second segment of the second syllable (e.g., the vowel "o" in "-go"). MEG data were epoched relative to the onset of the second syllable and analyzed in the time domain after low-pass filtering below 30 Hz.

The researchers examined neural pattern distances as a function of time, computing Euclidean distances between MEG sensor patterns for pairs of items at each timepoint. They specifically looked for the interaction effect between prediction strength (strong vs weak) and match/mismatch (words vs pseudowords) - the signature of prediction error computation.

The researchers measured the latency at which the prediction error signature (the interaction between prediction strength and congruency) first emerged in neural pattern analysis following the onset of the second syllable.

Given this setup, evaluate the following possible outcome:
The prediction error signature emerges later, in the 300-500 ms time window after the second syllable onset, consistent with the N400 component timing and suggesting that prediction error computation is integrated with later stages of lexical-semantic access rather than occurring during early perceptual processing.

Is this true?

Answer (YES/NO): NO